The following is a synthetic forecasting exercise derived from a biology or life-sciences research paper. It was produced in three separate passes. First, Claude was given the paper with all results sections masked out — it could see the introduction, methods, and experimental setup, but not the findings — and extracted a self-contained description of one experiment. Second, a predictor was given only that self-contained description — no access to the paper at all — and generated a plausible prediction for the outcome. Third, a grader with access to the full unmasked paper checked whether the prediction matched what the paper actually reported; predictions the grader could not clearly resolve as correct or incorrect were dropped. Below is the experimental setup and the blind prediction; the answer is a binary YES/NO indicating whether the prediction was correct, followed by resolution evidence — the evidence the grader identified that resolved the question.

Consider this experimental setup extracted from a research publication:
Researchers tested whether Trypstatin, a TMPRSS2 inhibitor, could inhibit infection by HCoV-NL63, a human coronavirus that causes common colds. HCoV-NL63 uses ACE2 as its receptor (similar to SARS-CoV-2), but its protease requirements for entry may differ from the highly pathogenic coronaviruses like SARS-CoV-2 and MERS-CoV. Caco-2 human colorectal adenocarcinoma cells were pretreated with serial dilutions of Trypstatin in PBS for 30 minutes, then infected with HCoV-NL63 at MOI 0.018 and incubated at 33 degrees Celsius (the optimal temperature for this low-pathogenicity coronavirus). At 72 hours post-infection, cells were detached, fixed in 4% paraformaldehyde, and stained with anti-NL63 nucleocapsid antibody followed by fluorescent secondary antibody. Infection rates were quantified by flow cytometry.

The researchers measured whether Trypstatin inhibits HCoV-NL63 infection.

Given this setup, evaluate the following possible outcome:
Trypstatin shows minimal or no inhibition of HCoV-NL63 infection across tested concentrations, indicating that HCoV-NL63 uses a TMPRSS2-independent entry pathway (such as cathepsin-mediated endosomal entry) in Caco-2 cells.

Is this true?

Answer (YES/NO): NO